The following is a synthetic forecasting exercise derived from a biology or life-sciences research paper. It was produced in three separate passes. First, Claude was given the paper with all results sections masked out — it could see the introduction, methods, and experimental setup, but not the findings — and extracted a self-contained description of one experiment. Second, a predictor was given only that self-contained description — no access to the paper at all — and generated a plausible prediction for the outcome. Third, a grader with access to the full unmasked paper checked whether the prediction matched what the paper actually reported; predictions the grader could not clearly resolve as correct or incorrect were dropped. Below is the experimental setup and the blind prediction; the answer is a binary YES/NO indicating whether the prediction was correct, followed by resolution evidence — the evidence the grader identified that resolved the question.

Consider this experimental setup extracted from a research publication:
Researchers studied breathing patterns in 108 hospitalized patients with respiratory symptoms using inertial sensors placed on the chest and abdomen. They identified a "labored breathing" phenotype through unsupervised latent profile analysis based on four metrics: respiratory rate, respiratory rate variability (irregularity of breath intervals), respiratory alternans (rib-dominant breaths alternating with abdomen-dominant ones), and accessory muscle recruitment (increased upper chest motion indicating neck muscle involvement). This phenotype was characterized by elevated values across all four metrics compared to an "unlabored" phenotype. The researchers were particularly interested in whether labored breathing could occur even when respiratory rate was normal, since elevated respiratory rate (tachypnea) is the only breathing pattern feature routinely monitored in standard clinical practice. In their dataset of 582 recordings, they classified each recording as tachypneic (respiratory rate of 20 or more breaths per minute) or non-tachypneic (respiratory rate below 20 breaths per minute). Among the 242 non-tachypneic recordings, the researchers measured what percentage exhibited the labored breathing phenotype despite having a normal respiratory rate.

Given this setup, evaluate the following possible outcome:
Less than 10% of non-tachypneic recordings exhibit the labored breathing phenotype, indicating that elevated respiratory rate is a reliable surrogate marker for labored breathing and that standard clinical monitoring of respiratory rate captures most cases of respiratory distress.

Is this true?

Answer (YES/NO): NO